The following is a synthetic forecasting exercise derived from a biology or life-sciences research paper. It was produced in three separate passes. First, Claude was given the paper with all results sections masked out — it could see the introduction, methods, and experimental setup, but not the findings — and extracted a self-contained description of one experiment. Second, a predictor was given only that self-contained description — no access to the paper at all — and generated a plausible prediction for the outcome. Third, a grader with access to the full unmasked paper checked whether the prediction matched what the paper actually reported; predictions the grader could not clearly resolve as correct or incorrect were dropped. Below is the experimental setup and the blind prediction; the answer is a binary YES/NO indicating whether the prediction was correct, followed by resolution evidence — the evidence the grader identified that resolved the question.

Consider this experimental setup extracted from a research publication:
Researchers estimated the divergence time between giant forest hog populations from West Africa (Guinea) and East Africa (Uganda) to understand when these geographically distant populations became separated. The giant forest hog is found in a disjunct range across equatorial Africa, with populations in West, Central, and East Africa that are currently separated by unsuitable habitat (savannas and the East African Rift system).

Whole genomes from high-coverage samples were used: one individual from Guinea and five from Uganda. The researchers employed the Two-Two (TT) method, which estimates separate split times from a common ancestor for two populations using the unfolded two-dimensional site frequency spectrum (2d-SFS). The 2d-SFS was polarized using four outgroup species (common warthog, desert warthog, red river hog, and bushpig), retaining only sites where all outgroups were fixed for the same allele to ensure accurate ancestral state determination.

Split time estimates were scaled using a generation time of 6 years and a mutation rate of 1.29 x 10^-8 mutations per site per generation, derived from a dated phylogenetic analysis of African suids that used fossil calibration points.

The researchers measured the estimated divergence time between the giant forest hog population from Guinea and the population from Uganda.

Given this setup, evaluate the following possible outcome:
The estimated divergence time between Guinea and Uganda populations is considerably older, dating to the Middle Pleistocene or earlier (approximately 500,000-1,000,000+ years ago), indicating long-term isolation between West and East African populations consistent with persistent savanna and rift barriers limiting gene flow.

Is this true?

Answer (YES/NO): YES